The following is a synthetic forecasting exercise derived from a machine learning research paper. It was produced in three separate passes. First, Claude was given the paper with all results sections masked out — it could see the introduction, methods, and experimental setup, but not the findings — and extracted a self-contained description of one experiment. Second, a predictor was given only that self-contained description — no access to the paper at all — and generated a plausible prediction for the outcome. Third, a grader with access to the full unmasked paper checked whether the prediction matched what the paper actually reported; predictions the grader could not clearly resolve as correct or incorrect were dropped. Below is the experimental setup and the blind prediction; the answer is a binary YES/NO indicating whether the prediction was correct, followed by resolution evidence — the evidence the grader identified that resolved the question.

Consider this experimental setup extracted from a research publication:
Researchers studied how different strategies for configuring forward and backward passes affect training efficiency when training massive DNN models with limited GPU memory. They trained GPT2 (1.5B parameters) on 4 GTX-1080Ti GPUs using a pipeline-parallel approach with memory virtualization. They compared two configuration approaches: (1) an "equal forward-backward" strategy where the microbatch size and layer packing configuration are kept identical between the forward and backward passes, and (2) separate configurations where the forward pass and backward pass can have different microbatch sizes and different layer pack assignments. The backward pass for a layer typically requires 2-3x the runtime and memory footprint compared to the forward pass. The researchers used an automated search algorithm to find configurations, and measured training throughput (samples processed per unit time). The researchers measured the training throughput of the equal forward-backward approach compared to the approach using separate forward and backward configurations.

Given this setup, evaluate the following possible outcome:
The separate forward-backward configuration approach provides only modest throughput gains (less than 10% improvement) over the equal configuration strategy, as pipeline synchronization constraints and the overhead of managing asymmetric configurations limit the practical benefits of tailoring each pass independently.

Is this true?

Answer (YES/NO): YES